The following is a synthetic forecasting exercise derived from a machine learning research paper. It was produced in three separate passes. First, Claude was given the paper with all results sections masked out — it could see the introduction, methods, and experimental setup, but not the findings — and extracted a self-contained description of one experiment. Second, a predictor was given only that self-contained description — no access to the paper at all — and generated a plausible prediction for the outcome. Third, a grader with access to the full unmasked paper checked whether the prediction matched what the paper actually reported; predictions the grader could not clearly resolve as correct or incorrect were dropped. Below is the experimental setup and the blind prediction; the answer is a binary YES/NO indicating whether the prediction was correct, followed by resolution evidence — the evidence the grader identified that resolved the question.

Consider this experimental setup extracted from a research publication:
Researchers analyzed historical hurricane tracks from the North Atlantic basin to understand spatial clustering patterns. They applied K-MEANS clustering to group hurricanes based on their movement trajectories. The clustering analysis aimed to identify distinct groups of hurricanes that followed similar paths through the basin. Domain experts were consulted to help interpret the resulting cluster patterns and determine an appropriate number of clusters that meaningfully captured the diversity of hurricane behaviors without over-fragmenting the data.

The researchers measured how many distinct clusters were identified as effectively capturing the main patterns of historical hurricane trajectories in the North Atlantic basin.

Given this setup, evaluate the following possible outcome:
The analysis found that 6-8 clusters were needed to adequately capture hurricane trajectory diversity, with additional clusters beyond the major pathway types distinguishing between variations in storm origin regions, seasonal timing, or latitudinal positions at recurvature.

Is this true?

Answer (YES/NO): NO